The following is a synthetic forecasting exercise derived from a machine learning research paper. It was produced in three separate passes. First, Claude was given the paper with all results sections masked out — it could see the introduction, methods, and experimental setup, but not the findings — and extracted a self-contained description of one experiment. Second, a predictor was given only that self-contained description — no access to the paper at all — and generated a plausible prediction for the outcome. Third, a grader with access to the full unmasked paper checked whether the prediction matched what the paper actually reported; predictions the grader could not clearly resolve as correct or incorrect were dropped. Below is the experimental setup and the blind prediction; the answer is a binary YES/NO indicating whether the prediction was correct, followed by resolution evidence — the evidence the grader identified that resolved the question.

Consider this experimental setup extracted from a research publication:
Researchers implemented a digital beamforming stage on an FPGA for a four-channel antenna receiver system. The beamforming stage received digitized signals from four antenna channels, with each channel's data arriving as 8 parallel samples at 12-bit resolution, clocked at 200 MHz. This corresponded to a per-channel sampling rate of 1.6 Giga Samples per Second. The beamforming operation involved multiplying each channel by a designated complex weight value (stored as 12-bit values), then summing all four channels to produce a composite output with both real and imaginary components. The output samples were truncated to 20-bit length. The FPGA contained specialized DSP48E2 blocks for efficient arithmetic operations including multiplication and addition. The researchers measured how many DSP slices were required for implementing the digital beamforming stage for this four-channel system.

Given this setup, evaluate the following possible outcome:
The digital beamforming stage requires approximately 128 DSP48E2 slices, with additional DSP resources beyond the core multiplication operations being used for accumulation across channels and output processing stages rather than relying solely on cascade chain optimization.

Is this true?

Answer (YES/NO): NO